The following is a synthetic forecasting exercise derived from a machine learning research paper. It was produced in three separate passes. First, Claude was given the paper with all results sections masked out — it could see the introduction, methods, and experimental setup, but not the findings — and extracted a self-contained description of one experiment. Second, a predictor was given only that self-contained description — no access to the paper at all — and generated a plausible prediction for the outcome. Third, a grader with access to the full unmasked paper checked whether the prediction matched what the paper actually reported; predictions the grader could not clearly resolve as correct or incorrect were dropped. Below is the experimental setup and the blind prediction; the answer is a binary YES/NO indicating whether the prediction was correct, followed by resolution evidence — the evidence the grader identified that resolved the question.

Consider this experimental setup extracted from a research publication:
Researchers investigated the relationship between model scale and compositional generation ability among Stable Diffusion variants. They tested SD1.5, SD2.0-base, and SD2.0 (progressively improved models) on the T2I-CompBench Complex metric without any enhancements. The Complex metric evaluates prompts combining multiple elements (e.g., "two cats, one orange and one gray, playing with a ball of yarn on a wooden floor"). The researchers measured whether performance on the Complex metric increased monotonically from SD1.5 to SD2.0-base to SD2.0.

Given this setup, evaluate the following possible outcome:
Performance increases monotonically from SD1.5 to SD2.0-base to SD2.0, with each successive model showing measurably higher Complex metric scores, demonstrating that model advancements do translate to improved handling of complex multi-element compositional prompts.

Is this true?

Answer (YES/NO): YES